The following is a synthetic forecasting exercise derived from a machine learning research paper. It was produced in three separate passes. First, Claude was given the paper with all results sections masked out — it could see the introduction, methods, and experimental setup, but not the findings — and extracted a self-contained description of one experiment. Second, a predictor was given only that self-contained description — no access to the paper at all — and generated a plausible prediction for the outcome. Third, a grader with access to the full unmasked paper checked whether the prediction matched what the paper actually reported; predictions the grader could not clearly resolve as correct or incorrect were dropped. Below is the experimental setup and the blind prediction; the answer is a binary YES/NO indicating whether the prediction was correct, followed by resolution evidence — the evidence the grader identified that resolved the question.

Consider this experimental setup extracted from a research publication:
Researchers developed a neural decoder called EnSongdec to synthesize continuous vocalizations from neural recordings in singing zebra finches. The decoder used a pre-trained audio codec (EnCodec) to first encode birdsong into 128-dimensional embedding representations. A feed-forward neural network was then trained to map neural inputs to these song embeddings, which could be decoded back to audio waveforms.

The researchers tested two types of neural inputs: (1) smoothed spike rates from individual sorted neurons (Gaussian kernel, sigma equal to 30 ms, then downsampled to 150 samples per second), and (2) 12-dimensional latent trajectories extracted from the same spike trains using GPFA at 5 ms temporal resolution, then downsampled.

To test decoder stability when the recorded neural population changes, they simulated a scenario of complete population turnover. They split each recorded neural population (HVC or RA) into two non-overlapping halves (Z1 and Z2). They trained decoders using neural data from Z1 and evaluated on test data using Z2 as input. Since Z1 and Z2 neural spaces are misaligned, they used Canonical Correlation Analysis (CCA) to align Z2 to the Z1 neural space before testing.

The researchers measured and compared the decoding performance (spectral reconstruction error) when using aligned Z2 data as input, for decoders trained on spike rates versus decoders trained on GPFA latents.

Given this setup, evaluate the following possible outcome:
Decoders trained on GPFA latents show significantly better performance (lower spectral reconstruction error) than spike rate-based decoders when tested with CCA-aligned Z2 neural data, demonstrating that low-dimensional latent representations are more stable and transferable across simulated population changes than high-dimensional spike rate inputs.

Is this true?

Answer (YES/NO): YES